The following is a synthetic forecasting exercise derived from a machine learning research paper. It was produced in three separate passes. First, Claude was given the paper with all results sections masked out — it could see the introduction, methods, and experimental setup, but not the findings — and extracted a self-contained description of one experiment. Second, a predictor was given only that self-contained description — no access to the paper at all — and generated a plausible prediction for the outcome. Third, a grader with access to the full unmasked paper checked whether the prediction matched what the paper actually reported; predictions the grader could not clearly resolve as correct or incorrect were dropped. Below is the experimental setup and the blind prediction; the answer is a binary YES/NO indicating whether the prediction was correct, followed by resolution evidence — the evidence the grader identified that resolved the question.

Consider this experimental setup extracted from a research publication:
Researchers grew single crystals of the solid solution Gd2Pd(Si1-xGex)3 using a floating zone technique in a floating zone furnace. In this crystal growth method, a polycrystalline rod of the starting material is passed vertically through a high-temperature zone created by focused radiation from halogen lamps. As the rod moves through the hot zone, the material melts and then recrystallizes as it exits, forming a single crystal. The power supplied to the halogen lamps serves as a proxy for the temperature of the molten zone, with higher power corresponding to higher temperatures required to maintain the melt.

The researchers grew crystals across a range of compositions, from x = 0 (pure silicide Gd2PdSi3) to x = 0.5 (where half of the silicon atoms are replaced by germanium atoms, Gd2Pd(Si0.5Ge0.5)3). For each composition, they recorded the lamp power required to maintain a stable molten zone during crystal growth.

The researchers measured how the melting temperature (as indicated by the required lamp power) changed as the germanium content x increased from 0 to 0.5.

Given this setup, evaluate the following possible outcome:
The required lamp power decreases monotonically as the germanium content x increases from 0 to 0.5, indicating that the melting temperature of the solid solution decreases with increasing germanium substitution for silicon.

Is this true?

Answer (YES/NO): YES